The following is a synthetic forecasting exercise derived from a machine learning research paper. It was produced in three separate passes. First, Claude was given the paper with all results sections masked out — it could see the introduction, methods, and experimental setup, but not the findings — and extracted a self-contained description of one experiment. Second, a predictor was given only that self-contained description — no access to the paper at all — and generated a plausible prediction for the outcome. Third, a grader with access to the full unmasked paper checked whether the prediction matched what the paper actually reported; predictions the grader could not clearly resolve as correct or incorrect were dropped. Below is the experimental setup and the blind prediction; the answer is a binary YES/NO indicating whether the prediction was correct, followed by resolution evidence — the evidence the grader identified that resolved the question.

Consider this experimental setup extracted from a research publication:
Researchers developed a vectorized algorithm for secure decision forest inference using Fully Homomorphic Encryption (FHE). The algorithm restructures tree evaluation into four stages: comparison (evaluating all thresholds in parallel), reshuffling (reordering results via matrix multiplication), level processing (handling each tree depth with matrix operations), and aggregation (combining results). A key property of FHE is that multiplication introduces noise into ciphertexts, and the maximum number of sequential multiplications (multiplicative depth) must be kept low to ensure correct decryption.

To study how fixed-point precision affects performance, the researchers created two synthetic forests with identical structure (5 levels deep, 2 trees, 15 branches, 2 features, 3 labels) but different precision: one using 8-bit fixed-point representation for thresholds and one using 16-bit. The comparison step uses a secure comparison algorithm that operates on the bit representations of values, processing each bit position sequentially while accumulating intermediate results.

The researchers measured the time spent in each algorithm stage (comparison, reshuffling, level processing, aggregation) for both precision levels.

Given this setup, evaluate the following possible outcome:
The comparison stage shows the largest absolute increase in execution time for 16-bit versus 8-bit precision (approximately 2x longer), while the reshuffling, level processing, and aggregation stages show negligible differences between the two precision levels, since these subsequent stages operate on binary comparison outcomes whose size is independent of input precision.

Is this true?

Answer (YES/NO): NO